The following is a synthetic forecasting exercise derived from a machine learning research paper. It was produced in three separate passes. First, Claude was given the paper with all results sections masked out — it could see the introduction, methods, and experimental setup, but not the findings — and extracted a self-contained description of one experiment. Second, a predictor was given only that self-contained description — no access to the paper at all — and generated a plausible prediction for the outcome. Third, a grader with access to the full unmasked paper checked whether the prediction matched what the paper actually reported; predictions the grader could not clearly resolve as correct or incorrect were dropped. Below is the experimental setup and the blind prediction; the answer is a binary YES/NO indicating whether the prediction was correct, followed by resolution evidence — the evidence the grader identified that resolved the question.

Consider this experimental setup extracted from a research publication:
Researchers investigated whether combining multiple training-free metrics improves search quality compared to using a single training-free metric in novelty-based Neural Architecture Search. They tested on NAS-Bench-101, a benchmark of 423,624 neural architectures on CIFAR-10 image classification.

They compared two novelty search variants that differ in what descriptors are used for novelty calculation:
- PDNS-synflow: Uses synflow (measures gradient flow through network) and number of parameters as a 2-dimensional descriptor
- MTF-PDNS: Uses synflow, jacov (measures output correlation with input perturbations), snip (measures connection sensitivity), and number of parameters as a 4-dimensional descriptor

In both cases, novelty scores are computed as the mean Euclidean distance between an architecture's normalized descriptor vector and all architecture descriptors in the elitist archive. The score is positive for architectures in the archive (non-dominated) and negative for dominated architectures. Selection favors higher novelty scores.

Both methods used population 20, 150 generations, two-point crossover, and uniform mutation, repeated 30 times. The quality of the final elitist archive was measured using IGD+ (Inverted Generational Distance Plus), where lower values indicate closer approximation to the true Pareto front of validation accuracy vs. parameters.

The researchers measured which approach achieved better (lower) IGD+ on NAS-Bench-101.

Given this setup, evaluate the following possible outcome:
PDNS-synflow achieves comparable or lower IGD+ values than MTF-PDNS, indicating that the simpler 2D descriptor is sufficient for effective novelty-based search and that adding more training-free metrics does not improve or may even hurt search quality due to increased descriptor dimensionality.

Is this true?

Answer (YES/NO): NO